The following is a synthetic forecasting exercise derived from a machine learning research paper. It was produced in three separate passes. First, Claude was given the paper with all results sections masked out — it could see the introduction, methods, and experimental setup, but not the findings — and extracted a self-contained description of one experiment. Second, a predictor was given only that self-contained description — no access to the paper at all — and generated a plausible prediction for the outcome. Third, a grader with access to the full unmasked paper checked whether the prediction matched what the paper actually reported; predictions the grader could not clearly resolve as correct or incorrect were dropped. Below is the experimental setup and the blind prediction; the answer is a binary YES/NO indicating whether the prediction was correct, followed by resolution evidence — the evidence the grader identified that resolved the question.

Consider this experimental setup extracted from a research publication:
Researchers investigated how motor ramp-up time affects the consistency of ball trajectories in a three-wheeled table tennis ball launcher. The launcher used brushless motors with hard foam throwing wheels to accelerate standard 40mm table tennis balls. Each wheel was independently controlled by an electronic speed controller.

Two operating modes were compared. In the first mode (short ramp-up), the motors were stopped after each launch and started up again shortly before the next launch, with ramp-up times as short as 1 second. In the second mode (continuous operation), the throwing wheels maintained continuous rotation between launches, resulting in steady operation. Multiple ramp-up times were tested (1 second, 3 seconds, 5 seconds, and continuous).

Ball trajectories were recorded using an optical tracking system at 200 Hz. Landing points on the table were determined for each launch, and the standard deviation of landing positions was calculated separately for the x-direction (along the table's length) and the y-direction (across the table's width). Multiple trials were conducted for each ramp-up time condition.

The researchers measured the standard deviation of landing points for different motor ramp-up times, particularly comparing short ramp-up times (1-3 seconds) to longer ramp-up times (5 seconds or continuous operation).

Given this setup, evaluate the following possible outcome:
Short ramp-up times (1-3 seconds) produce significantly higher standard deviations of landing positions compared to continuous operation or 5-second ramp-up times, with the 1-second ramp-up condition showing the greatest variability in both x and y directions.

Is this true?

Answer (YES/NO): NO